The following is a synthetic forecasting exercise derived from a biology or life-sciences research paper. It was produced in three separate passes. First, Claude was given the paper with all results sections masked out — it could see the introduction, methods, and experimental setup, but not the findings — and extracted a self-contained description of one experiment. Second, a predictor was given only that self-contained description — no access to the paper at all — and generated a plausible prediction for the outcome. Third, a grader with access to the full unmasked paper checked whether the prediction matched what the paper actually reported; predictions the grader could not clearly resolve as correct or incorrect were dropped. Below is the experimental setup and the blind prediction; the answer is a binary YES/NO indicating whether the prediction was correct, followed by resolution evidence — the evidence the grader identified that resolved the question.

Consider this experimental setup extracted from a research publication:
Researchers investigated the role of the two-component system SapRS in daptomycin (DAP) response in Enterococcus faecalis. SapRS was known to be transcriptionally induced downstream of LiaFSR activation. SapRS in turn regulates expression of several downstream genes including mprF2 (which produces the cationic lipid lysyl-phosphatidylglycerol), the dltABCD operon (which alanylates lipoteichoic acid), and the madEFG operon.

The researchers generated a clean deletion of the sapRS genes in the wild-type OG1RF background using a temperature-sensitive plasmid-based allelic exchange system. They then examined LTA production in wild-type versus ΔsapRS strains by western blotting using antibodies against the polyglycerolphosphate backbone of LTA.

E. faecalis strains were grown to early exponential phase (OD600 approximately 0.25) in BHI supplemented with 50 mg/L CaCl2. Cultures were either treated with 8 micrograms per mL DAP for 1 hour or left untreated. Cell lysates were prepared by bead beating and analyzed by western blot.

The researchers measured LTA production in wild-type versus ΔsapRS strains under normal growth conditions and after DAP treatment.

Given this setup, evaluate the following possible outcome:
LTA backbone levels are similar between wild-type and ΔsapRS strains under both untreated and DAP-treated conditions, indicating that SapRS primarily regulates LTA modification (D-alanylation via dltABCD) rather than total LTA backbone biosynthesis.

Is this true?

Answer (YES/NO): NO